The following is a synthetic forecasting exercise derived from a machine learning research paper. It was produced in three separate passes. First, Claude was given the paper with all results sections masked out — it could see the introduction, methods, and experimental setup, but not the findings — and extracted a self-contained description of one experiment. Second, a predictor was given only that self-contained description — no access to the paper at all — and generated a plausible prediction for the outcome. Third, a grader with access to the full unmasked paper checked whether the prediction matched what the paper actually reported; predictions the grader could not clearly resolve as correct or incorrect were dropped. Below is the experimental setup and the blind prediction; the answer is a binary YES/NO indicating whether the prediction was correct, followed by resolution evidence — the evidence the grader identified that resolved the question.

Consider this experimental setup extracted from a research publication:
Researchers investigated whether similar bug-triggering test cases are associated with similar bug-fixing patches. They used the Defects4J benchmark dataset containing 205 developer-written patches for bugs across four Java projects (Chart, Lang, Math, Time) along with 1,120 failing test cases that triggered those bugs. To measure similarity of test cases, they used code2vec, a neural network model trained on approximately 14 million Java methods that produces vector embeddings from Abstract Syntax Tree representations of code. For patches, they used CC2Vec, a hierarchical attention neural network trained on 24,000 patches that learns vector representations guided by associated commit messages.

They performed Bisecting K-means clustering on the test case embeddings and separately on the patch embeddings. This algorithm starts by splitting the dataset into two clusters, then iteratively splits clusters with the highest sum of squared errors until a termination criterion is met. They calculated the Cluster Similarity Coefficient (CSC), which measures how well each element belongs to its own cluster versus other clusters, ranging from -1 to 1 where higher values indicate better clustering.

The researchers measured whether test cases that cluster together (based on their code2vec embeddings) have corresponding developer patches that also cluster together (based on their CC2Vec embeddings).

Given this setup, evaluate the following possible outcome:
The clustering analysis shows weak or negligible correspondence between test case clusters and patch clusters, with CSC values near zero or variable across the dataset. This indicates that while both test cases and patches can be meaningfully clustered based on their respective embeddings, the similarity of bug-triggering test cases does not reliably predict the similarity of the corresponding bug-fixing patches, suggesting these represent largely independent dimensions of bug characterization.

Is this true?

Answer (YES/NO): NO